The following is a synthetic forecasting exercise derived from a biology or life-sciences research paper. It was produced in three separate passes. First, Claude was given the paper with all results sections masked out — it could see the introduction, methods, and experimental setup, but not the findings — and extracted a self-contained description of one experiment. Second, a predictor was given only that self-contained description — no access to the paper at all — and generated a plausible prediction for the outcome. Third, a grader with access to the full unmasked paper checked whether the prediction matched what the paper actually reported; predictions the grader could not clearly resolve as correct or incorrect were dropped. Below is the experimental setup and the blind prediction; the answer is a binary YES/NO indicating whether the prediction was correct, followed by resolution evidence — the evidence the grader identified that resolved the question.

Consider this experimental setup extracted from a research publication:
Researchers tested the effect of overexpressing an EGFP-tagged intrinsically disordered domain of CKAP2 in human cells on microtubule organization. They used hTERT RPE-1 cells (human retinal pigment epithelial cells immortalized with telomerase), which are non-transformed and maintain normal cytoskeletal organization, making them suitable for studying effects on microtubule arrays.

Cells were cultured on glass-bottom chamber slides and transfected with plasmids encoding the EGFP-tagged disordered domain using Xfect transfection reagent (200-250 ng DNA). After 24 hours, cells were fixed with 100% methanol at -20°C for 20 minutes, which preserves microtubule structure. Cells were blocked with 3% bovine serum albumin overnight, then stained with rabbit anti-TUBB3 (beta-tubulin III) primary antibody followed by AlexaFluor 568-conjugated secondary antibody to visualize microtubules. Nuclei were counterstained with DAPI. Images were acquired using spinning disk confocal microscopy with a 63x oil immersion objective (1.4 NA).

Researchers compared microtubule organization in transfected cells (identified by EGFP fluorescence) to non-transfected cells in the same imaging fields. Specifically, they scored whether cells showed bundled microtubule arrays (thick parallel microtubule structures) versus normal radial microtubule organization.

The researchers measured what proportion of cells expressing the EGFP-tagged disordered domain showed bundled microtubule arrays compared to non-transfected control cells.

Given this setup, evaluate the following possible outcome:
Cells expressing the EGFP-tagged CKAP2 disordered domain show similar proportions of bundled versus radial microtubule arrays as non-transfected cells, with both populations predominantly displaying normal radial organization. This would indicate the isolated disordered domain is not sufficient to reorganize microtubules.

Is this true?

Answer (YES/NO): NO